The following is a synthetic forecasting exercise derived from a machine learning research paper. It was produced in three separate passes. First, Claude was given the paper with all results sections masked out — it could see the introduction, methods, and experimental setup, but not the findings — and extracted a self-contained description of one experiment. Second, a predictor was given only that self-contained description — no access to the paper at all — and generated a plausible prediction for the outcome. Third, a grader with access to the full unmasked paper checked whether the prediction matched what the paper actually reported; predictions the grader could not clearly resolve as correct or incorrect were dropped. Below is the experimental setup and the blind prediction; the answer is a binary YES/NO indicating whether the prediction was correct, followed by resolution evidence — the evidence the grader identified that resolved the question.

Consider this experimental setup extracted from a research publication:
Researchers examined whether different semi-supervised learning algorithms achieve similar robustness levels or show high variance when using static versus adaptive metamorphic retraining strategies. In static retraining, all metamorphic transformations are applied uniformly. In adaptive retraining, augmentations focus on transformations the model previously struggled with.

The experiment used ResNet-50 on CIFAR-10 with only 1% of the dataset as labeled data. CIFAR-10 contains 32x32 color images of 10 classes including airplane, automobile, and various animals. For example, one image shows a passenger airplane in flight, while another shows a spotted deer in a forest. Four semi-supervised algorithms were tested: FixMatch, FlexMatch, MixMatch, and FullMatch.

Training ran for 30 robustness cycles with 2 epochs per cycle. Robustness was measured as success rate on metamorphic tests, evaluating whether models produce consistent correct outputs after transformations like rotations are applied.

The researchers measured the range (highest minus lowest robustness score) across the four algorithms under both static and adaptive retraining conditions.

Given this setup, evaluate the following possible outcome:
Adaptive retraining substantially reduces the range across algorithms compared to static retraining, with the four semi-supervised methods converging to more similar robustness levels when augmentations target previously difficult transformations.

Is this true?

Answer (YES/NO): YES